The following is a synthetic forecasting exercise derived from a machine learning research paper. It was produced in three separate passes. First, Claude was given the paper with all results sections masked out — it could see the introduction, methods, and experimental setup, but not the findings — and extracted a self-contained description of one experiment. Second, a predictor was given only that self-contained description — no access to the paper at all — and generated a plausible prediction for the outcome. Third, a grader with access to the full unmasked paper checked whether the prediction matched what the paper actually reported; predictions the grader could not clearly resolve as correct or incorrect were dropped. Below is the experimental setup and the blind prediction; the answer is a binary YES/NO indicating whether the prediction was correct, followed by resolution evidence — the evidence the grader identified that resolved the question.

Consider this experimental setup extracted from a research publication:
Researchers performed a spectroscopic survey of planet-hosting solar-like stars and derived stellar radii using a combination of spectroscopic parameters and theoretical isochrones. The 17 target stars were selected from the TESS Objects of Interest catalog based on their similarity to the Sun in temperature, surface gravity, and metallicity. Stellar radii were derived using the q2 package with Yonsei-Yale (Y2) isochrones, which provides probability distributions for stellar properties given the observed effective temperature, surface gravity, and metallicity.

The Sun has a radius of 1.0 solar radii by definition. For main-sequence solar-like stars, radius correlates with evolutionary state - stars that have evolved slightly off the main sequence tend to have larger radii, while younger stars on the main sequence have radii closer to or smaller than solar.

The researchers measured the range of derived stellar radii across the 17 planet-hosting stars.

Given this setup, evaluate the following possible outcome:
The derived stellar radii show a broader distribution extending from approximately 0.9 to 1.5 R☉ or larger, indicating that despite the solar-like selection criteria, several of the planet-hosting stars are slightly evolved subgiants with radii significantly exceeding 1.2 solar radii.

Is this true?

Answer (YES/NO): NO